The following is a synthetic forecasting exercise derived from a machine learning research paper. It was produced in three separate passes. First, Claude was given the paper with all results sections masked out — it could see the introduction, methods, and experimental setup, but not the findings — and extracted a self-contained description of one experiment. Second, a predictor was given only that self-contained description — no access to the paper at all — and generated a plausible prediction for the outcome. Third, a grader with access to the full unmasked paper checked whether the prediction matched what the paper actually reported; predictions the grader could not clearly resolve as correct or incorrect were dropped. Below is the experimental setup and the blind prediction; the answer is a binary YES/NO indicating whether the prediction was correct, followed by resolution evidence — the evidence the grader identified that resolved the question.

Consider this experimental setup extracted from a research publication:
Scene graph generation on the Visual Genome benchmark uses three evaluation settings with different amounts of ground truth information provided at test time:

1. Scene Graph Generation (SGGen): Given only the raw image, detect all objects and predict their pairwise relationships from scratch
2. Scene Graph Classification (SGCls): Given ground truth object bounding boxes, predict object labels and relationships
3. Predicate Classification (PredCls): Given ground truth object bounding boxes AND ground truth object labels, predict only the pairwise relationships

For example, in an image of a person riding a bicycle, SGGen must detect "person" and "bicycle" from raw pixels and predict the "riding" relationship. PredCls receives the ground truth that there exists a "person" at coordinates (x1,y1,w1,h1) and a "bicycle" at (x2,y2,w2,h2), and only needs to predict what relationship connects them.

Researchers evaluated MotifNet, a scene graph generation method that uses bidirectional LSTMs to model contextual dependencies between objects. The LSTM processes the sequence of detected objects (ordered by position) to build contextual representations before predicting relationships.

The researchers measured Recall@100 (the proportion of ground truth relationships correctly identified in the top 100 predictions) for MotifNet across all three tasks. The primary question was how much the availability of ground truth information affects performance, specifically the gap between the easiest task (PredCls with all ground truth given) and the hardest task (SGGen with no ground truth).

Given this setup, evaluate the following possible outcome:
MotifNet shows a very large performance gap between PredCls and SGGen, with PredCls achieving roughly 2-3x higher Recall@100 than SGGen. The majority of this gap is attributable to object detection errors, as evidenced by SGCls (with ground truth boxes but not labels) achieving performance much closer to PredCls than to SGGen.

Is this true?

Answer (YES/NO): NO